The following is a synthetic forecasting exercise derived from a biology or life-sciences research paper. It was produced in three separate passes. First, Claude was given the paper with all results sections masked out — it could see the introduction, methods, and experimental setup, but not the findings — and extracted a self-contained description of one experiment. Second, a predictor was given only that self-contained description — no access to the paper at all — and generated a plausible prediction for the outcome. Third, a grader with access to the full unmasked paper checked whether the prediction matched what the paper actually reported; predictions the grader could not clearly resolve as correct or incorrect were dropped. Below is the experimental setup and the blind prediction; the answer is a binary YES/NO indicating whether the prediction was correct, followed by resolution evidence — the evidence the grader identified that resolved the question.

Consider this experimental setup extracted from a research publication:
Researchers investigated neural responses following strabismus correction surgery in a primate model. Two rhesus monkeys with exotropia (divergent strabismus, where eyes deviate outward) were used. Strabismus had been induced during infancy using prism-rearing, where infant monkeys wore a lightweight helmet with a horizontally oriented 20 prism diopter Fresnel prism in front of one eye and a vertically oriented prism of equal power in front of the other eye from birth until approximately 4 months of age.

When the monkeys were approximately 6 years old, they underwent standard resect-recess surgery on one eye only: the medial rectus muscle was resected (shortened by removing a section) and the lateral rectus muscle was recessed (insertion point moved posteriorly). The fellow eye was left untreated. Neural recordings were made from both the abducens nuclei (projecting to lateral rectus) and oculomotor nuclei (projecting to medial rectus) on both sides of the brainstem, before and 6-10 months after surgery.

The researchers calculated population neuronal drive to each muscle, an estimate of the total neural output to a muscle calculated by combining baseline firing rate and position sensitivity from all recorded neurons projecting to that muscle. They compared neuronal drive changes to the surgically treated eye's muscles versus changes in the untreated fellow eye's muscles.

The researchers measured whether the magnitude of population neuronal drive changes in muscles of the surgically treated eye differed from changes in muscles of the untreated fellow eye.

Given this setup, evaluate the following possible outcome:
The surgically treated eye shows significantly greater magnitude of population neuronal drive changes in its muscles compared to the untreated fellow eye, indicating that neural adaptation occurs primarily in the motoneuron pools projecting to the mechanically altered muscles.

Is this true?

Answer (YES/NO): NO